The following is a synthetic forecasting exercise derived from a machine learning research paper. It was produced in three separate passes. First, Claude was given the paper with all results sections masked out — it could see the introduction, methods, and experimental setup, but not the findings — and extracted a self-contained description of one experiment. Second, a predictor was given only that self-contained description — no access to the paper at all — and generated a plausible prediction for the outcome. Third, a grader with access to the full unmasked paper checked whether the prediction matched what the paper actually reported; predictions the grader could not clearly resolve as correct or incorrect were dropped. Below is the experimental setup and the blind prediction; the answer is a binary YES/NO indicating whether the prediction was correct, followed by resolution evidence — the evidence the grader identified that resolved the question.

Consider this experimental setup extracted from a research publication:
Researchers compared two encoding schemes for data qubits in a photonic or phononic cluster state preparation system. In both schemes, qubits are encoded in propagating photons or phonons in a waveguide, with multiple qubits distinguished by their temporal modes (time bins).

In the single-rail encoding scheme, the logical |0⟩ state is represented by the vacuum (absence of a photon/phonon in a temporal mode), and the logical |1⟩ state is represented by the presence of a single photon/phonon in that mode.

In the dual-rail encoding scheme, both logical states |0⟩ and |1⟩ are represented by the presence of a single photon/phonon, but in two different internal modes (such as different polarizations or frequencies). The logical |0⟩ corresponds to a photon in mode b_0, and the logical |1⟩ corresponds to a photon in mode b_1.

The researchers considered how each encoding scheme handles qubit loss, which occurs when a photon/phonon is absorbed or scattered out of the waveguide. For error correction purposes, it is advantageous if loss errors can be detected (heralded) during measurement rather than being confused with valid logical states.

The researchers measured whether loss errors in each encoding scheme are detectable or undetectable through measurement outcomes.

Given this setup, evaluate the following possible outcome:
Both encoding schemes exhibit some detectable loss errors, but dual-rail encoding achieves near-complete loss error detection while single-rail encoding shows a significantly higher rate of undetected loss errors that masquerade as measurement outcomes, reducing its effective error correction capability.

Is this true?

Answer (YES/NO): NO